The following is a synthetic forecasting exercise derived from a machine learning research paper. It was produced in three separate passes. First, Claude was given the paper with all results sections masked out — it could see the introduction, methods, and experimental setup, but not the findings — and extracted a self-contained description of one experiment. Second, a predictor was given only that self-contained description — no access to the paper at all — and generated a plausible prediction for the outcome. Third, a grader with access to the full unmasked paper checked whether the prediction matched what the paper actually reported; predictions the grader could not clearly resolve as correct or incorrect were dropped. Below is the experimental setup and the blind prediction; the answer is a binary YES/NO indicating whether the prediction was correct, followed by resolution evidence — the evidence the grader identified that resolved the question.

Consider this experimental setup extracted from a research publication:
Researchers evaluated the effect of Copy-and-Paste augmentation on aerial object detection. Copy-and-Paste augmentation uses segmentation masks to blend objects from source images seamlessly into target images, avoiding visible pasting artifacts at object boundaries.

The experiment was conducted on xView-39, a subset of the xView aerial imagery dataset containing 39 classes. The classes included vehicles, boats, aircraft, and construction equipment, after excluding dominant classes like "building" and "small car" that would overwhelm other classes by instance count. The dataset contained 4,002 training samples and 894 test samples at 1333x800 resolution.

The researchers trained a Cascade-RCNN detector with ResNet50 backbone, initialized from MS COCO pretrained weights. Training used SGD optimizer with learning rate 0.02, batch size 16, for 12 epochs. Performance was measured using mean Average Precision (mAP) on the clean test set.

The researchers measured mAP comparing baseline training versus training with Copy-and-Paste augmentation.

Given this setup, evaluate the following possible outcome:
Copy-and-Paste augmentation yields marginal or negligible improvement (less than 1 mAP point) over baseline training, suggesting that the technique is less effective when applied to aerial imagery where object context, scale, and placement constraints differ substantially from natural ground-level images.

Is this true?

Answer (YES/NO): NO